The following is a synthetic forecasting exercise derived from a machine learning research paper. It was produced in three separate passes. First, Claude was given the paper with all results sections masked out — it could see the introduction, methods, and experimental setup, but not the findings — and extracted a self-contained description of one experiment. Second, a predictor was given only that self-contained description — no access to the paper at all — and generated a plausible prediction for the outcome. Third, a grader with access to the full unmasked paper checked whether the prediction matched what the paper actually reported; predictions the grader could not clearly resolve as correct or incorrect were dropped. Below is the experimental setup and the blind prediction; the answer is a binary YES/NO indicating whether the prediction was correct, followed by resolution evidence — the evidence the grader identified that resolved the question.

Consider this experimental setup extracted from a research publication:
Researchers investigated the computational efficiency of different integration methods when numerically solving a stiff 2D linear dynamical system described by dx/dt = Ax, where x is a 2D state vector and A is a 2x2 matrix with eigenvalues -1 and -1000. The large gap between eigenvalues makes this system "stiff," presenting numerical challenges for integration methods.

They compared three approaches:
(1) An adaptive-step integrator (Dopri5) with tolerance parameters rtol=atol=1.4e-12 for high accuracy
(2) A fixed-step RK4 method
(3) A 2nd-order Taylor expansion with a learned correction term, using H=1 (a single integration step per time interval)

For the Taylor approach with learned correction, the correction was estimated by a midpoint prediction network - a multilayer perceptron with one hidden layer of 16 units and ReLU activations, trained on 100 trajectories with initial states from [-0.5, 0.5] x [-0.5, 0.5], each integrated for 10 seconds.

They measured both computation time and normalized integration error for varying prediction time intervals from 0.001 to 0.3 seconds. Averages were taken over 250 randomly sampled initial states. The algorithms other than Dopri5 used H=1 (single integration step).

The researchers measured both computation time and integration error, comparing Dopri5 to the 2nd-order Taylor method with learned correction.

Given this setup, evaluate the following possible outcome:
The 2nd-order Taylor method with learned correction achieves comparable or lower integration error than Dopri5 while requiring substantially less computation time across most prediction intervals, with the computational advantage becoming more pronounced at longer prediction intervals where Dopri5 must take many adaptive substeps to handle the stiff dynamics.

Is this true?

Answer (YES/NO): NO